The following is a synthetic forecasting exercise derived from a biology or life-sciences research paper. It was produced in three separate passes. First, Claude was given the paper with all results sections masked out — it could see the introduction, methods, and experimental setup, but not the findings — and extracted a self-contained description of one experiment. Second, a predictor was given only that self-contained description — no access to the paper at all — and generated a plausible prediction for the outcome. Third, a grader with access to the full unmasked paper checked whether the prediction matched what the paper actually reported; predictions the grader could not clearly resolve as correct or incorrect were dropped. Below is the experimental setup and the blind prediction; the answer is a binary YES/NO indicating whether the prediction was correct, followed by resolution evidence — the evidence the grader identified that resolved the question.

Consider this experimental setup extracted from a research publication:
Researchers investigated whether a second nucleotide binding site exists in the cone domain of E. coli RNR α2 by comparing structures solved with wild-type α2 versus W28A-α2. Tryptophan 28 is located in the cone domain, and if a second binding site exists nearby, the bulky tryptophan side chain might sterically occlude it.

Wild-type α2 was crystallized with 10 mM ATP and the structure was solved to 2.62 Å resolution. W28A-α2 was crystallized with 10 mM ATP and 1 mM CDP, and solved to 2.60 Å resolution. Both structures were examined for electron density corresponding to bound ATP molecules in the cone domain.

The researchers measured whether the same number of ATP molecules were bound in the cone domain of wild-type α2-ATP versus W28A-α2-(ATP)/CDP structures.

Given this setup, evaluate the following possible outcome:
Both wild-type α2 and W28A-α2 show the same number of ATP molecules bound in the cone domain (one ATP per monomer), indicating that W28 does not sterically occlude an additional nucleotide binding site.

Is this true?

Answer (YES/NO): NO